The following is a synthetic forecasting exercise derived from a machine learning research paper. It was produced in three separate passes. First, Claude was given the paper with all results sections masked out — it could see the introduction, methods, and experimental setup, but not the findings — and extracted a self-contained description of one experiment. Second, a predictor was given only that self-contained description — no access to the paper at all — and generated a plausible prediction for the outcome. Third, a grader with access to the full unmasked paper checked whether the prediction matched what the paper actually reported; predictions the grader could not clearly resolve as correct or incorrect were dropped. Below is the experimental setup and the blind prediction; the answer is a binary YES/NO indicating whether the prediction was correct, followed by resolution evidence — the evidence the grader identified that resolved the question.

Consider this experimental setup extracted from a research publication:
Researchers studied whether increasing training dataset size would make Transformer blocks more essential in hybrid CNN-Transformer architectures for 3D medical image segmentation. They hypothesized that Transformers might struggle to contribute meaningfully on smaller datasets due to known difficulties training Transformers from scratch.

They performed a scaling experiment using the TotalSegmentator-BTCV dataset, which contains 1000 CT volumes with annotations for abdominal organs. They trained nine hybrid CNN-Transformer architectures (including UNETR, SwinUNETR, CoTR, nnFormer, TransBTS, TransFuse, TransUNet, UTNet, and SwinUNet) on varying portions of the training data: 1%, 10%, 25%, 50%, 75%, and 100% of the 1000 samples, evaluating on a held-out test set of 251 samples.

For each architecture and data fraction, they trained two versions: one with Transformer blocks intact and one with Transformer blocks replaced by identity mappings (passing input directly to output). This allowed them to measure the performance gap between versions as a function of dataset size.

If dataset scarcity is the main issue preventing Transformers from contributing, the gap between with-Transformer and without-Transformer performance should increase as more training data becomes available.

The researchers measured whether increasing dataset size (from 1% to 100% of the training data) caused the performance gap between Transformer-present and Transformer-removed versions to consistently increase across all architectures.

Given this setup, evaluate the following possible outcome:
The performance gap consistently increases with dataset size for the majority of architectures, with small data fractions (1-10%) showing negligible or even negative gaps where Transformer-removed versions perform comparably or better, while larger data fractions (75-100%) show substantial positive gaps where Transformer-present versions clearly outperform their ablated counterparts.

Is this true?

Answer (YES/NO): NO